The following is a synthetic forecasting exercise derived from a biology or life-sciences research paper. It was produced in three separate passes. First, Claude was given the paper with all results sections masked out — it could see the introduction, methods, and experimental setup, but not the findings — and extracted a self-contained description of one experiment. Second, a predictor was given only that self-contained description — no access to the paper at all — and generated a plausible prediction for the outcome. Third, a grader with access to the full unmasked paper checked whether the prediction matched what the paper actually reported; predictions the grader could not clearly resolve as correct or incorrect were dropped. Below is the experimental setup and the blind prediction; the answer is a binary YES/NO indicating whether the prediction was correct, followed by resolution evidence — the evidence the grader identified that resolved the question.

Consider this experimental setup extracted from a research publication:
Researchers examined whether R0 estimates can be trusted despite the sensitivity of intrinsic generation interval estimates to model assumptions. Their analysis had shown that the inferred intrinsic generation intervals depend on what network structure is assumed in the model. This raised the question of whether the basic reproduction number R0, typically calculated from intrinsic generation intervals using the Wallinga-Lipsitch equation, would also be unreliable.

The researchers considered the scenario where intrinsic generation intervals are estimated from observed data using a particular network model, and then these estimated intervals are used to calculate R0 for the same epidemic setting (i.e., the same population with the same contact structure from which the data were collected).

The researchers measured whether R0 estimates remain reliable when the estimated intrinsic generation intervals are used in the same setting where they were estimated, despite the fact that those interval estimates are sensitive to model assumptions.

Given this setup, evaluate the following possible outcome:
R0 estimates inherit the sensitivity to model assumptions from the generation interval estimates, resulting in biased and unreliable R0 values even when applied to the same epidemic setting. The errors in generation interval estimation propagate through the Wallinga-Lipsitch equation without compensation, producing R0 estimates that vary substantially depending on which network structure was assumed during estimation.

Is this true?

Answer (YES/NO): NO